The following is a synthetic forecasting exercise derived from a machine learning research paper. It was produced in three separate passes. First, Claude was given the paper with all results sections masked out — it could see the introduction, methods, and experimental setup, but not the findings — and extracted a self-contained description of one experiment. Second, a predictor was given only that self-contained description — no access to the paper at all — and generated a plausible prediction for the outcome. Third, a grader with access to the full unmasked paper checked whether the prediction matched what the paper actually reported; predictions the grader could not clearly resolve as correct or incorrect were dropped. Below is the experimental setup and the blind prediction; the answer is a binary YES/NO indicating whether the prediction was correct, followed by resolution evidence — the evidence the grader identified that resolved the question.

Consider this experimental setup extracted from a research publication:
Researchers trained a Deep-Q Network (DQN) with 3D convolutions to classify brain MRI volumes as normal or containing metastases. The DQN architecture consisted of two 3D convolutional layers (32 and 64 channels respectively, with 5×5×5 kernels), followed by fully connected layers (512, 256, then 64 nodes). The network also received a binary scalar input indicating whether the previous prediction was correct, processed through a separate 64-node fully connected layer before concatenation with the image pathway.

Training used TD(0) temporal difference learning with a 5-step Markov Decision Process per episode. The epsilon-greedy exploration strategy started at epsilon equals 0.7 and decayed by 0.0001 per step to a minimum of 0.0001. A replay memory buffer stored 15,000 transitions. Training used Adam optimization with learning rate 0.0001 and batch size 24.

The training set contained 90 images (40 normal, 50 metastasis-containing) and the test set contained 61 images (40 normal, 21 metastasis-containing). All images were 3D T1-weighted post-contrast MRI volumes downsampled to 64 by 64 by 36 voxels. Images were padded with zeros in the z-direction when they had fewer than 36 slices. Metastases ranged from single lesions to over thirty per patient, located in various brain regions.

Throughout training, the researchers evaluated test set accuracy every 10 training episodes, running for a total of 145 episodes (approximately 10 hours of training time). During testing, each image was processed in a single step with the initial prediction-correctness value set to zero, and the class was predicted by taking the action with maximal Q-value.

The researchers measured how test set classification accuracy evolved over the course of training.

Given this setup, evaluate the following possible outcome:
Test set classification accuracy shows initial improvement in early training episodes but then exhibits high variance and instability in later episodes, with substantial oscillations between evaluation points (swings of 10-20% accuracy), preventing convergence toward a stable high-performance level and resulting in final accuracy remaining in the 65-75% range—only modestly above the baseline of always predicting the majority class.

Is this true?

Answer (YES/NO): NO